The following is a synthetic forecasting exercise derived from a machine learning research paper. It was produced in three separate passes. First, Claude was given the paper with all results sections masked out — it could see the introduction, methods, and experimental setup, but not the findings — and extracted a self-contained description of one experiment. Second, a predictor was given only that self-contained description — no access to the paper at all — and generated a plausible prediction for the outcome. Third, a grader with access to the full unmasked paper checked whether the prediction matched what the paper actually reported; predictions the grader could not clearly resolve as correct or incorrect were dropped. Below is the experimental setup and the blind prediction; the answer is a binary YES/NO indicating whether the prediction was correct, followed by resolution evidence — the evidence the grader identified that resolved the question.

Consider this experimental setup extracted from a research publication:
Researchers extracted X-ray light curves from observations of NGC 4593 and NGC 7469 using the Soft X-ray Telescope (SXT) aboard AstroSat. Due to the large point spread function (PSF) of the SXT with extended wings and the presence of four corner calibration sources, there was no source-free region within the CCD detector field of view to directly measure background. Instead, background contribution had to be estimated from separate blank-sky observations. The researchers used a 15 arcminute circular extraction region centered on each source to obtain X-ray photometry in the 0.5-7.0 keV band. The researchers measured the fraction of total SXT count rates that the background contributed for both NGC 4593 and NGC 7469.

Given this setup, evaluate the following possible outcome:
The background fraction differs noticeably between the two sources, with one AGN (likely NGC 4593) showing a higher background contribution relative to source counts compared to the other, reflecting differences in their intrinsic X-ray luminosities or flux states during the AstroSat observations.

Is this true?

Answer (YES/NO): YES